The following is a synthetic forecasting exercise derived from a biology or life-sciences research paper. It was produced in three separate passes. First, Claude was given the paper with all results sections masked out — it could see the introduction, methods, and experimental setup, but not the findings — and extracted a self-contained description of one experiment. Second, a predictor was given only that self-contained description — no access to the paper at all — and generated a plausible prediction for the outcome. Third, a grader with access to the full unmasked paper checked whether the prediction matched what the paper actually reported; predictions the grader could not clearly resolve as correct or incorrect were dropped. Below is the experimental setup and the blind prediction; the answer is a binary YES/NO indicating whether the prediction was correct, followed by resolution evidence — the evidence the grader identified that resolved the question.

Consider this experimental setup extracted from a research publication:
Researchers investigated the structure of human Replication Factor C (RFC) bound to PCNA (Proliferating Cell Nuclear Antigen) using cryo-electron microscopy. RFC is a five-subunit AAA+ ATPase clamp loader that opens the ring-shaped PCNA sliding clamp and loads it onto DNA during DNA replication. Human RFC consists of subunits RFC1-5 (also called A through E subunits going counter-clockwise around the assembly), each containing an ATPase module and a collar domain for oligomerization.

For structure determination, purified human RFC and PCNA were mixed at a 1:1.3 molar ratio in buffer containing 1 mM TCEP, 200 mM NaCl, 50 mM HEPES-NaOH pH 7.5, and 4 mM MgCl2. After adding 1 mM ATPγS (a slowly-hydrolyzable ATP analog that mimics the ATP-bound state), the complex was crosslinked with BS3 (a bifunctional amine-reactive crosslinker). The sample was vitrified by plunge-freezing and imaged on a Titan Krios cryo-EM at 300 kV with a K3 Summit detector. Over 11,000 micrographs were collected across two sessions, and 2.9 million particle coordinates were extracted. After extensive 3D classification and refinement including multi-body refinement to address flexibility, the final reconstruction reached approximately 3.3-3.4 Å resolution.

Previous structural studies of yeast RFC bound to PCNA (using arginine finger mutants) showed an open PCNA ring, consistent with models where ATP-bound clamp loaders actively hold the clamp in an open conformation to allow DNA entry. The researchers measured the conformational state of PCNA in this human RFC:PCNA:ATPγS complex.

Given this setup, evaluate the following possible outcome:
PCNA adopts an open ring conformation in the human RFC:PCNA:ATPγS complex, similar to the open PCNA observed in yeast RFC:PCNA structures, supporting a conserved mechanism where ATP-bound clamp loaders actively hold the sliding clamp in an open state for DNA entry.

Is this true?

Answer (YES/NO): NO